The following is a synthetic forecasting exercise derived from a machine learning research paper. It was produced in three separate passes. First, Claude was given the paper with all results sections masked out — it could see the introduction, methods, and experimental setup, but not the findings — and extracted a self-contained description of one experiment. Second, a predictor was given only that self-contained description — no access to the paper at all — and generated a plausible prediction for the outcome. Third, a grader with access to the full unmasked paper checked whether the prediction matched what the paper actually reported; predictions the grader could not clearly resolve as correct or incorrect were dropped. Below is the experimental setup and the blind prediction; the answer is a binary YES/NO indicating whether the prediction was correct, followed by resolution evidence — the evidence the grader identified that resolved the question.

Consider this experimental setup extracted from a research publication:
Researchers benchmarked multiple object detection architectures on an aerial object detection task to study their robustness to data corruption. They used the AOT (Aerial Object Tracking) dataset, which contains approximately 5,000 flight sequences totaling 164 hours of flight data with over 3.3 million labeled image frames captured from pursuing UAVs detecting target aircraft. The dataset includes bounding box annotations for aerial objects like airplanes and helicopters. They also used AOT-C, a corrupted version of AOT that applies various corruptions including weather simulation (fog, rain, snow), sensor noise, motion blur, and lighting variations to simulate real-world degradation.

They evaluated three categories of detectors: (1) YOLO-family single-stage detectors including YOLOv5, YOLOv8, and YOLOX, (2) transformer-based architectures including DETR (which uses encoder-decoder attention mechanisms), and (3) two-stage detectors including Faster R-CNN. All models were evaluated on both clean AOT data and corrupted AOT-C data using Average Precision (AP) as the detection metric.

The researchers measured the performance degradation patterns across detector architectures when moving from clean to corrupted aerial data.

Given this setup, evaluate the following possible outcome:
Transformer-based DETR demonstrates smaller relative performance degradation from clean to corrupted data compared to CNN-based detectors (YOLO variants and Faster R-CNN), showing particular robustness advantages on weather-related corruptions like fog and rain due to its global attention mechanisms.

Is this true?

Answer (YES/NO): NO